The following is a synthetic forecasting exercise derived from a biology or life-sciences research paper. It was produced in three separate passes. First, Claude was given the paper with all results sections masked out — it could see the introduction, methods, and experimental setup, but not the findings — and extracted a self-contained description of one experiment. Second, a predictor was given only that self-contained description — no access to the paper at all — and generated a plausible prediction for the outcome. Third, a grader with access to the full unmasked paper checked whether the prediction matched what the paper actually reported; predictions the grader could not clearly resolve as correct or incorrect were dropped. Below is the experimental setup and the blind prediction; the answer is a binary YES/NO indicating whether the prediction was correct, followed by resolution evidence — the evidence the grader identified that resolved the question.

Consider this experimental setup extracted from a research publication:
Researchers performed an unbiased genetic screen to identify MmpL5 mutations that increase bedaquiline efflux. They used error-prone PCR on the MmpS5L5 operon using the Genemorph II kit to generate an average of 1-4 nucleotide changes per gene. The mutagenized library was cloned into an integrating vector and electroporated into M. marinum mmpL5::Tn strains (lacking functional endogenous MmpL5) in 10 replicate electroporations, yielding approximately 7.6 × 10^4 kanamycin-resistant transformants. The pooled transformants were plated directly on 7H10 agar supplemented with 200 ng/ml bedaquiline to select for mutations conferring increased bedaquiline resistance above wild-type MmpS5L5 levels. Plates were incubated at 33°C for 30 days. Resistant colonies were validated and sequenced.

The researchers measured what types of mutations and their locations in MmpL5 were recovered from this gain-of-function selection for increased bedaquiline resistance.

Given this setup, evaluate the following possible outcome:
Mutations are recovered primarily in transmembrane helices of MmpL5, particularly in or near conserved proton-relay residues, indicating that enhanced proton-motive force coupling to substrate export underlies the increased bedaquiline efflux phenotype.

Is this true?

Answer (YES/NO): NO